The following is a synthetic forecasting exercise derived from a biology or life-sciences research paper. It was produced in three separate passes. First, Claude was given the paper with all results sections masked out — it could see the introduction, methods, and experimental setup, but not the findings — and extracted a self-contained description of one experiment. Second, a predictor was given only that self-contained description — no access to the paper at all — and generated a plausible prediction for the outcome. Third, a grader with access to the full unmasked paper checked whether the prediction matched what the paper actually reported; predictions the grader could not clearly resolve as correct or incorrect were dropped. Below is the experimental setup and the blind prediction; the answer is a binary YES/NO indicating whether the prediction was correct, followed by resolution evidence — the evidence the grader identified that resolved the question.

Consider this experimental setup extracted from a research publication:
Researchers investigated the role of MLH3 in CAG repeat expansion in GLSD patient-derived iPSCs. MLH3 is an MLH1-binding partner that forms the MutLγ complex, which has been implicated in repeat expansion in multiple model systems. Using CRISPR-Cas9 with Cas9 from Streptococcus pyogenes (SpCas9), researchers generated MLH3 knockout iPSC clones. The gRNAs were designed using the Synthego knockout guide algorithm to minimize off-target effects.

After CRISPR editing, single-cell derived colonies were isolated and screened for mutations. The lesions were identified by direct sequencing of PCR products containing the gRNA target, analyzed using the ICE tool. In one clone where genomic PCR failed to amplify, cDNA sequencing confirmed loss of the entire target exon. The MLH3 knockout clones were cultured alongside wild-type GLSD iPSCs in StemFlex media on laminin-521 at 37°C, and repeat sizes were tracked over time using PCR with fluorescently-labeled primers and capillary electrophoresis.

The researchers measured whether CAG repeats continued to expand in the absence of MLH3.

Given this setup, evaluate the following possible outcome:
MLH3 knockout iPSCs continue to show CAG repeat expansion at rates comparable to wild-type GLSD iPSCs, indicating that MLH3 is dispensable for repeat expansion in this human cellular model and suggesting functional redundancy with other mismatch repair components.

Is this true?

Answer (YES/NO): NO